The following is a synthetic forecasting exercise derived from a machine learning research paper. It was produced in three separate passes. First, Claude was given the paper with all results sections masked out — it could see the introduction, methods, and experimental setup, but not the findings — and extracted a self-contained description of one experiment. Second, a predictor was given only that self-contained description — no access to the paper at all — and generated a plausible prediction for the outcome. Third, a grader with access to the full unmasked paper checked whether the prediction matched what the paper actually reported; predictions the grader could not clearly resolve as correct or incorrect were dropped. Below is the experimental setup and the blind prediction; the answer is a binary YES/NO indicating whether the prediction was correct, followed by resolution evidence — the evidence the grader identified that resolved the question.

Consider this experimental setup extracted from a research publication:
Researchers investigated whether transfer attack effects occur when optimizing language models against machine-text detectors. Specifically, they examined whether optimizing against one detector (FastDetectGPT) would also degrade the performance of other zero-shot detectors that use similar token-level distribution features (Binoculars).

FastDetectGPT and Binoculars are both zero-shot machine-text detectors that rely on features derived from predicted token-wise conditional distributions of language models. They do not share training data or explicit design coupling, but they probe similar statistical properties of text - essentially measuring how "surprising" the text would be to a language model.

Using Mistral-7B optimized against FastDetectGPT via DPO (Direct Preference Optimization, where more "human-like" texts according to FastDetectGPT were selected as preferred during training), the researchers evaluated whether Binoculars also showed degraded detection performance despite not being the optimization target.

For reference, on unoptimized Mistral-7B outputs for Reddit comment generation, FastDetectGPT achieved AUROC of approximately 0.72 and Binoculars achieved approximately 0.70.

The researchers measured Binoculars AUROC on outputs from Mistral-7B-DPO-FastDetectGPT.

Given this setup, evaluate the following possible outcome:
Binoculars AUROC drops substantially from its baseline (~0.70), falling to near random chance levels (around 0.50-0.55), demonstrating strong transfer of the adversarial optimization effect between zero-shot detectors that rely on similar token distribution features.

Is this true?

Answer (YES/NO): NO